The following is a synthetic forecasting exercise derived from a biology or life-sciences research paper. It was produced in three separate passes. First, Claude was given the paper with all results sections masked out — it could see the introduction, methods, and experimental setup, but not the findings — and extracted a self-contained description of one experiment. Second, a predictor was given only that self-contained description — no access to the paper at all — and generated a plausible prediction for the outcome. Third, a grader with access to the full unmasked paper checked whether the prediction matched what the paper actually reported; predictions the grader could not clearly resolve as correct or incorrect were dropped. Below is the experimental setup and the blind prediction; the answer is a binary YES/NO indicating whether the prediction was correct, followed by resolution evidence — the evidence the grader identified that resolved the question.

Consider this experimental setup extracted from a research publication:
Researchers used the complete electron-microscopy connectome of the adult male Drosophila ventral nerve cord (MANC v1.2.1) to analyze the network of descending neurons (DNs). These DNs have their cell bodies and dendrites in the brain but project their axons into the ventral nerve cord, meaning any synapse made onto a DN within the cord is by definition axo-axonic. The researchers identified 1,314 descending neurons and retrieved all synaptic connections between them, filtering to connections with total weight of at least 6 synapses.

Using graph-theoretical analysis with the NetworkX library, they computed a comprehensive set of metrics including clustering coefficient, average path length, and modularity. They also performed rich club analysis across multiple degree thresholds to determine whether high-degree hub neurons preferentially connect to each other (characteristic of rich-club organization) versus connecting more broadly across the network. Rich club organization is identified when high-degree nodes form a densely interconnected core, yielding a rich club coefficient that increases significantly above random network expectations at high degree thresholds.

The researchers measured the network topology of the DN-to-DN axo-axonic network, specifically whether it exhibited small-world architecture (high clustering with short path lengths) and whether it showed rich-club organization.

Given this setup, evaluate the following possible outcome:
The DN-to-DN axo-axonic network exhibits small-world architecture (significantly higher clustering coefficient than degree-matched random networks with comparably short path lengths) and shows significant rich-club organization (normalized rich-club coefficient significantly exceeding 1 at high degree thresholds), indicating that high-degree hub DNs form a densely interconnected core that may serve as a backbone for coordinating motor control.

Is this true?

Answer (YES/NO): NO